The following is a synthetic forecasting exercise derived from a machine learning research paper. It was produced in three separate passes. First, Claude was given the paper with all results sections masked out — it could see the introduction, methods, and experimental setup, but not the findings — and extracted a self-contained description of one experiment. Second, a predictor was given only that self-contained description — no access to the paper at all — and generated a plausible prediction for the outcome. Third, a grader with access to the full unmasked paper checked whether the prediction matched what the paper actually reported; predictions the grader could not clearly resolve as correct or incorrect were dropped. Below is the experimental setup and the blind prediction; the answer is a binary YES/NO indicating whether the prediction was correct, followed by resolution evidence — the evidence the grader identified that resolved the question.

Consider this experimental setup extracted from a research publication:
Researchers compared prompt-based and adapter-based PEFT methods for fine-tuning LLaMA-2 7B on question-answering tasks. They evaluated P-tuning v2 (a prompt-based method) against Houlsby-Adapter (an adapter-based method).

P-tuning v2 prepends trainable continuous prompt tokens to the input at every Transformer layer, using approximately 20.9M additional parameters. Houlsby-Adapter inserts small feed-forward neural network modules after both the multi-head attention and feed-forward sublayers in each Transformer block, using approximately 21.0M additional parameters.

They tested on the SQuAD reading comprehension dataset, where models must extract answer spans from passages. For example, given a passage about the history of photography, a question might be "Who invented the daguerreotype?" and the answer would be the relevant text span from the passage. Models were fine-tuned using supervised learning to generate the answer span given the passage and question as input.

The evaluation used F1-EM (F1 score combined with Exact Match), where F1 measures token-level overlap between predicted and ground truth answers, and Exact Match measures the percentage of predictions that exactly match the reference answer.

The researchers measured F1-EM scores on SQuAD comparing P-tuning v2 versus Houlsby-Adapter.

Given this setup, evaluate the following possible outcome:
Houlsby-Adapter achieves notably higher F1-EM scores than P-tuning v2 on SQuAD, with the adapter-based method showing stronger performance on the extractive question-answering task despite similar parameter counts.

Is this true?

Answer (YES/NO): NO